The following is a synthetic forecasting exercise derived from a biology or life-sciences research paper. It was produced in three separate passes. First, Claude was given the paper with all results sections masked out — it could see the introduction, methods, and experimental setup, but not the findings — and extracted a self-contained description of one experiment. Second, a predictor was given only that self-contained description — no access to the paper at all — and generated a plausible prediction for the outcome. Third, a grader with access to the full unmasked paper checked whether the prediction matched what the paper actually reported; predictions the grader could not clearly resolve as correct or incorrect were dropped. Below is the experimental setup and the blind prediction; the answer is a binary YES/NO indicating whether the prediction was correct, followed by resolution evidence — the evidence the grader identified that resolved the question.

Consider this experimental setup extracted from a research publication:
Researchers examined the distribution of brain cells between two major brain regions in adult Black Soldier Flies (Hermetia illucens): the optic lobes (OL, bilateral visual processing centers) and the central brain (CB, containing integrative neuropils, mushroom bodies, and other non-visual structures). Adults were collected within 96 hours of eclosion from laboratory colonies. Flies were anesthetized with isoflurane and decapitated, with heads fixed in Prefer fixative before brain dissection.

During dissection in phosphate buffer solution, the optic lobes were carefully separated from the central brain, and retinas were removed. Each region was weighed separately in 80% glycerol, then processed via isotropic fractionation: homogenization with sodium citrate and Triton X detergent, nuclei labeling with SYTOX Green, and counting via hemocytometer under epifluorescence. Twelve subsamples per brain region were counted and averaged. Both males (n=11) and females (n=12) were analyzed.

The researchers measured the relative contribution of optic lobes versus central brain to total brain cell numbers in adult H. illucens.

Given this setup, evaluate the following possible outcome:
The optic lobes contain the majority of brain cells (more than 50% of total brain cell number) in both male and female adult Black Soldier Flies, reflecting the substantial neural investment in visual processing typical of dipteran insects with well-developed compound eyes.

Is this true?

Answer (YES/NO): YES